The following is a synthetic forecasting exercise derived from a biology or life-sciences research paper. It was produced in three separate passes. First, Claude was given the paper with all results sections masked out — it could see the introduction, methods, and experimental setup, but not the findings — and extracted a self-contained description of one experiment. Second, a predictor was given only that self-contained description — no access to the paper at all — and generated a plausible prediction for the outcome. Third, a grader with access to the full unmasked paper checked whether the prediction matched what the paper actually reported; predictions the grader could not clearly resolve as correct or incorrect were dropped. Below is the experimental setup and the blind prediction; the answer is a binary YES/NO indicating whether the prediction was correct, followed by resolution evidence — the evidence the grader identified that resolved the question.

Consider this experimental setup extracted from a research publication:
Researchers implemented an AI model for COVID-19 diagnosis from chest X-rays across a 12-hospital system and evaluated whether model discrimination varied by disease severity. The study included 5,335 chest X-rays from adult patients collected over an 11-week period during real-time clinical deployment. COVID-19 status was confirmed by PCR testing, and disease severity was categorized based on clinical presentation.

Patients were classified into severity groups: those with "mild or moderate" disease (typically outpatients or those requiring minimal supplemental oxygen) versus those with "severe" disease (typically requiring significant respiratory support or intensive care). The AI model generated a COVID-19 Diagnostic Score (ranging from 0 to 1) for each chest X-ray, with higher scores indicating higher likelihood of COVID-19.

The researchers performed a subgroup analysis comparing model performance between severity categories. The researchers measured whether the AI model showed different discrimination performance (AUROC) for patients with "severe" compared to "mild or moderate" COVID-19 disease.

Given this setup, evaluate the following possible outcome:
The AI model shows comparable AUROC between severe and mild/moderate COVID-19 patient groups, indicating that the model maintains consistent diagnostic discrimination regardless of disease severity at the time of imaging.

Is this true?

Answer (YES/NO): NO